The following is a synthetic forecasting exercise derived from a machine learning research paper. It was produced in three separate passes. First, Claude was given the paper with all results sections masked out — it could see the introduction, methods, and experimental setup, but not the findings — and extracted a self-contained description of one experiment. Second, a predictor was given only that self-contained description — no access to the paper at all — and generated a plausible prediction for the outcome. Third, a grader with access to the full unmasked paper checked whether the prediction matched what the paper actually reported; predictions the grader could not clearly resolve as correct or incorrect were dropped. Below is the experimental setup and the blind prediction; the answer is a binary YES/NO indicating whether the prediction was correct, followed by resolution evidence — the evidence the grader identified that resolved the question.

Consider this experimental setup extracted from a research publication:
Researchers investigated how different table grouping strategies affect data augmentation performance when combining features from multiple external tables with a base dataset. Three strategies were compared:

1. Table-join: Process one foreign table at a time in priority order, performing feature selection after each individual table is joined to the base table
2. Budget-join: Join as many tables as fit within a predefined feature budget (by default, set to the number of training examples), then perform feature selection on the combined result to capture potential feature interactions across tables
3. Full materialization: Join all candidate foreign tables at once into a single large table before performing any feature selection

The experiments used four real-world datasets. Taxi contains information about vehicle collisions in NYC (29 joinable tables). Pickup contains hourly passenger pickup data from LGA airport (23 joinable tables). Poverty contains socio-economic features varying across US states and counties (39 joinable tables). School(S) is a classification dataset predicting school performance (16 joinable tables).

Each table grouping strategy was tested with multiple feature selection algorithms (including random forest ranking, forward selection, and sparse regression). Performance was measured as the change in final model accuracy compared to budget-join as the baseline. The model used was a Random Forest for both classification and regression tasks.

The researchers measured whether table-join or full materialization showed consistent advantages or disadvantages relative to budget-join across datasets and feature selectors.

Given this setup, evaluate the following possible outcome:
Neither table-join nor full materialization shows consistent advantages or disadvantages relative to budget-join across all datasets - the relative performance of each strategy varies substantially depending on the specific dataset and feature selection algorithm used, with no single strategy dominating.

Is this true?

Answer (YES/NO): NO